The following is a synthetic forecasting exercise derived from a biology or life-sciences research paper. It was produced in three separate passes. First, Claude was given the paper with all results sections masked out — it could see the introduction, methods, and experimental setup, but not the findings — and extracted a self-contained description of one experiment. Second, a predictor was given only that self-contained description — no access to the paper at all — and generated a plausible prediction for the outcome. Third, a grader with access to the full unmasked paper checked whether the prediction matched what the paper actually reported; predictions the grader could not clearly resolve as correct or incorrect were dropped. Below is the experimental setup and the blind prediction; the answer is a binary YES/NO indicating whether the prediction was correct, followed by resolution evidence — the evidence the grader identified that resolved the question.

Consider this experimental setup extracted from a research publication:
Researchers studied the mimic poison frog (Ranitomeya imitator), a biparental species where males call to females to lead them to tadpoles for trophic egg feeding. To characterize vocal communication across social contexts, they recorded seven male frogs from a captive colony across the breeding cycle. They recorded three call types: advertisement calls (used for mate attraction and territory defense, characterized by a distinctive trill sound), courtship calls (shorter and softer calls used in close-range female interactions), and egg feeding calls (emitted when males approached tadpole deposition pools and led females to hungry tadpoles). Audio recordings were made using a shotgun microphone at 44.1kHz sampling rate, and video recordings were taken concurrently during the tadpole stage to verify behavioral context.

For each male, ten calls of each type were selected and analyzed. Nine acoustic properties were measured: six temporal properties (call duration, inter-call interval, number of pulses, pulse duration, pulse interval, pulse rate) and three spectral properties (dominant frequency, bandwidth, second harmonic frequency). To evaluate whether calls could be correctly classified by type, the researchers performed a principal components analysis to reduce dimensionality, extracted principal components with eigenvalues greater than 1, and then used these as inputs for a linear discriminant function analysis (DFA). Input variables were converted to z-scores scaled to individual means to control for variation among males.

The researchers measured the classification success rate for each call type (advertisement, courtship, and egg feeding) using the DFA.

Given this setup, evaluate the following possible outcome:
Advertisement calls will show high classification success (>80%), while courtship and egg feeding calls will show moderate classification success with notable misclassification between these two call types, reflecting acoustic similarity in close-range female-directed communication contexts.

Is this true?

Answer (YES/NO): NO